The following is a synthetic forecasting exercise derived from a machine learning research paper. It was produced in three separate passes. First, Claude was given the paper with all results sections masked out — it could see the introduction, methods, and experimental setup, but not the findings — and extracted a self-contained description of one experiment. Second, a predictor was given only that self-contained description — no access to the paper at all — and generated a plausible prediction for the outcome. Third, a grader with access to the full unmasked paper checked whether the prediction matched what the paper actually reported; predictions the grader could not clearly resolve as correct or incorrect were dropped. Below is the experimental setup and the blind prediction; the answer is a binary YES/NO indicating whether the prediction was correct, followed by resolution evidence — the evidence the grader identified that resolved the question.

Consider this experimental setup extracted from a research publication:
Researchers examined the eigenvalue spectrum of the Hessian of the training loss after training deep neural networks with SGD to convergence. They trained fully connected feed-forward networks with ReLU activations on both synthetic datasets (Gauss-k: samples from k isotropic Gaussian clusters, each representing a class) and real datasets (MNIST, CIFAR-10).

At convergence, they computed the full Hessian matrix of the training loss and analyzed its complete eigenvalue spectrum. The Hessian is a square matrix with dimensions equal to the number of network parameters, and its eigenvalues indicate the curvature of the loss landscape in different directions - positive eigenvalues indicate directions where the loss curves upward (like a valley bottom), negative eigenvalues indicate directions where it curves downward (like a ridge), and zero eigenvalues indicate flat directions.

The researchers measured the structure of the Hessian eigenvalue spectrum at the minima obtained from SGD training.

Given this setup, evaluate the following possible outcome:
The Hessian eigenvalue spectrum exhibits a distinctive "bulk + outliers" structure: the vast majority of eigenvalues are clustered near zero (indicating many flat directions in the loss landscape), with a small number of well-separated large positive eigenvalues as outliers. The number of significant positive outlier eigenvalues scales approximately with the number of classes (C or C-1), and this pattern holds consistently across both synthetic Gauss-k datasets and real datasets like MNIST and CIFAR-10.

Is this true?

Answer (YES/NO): YES